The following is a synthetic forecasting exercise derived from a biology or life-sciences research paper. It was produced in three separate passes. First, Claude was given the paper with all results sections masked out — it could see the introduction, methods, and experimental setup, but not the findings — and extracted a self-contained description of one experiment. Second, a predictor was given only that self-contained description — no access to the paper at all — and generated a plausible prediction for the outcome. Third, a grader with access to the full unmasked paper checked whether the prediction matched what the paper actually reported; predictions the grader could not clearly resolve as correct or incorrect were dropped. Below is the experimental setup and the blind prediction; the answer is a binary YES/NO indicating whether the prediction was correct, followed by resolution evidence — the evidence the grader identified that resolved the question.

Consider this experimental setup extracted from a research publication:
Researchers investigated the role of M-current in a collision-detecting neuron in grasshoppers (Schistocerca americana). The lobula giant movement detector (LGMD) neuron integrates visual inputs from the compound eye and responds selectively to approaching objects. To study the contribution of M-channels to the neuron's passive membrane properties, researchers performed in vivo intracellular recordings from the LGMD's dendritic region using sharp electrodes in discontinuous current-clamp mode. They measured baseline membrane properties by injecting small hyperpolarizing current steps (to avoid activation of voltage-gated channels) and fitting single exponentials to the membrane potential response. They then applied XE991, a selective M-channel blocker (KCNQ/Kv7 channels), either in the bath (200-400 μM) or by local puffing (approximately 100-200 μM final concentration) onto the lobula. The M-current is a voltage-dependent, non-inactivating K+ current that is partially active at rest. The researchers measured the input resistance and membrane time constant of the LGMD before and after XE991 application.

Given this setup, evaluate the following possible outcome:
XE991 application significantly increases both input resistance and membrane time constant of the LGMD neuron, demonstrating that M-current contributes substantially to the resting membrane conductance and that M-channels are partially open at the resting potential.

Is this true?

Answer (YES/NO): YES